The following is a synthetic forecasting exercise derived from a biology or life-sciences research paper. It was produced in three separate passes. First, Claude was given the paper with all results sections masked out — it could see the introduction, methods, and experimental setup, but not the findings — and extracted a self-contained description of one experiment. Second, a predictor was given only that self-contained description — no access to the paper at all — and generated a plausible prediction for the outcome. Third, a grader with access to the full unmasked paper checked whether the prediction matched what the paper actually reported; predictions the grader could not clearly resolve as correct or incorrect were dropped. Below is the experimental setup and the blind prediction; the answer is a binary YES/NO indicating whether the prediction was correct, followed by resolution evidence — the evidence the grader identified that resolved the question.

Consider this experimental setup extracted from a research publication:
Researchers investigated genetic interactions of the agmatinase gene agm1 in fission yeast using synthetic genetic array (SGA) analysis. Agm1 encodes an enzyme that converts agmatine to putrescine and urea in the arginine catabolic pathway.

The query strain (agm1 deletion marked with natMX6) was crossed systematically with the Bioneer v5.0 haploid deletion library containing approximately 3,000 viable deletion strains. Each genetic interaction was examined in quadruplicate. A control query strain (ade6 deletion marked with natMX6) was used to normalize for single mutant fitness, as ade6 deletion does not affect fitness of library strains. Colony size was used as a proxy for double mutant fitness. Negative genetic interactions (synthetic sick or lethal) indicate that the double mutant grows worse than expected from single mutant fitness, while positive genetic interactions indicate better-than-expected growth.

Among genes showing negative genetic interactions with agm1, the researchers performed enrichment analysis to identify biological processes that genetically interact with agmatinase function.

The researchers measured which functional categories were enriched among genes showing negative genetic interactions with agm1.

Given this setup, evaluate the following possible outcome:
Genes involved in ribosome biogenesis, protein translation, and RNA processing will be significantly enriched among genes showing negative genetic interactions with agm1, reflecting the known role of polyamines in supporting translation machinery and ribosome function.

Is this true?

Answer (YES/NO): NO